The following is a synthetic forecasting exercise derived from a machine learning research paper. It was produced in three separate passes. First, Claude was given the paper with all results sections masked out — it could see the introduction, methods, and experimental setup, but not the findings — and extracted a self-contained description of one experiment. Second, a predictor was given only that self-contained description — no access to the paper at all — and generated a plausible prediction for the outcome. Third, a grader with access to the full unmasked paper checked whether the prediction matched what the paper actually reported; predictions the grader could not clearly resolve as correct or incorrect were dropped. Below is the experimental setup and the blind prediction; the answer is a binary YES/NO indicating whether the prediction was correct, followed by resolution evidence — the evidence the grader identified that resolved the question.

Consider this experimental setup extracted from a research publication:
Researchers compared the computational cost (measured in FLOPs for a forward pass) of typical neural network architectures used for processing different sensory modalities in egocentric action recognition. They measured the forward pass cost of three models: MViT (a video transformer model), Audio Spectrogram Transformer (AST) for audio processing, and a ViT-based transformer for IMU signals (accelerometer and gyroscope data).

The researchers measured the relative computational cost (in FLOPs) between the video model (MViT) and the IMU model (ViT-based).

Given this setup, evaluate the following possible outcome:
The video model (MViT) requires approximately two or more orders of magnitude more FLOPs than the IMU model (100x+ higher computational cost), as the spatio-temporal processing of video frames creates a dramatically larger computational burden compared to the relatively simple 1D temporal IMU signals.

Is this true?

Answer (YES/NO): NO